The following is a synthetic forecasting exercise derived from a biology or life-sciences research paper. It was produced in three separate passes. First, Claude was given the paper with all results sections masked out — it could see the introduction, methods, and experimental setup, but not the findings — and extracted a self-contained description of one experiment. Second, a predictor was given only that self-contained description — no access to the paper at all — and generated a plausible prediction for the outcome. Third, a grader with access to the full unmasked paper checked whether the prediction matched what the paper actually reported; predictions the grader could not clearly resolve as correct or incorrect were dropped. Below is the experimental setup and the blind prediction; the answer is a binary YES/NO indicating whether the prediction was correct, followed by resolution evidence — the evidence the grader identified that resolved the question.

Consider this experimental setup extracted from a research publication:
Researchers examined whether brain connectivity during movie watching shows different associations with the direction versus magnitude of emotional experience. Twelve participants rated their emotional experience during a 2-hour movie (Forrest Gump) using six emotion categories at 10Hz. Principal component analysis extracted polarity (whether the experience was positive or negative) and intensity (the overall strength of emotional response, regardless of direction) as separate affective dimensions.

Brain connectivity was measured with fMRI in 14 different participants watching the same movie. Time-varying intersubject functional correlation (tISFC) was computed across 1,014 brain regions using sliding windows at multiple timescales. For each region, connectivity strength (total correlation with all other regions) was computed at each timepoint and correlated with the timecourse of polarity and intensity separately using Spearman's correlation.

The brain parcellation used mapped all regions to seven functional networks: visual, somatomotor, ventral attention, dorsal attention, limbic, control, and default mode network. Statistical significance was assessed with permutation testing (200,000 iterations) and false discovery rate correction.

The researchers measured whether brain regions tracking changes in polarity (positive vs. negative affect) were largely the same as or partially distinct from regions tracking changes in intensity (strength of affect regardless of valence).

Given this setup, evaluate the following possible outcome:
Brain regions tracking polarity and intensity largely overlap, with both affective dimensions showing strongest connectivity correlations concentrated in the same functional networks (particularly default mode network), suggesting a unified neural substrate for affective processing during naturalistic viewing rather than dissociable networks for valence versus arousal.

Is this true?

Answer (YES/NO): NO